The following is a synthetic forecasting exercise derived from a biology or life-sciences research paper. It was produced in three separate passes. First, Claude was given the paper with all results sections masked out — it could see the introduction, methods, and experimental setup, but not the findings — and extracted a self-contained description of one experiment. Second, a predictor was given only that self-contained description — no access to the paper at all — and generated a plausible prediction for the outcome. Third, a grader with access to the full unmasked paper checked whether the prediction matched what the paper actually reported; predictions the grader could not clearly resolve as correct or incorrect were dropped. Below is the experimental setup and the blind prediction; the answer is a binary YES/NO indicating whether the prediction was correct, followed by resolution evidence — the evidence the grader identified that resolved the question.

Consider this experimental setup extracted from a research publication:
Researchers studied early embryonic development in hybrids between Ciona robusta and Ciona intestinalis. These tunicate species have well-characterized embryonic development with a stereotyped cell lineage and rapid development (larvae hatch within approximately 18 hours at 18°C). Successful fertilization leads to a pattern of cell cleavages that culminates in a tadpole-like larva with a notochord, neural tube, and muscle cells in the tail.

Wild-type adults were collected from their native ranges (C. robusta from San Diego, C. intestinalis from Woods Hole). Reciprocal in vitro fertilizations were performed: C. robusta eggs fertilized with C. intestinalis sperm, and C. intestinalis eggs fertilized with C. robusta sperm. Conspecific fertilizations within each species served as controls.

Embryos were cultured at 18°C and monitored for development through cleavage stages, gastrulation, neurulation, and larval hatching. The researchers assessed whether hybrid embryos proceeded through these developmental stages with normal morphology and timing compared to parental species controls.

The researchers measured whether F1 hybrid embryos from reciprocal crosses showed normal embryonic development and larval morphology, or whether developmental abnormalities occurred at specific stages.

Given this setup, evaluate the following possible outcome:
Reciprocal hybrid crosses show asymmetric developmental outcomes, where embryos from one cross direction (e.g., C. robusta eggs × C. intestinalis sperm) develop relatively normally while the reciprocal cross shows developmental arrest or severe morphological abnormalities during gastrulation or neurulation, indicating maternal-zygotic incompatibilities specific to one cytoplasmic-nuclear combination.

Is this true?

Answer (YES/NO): NO